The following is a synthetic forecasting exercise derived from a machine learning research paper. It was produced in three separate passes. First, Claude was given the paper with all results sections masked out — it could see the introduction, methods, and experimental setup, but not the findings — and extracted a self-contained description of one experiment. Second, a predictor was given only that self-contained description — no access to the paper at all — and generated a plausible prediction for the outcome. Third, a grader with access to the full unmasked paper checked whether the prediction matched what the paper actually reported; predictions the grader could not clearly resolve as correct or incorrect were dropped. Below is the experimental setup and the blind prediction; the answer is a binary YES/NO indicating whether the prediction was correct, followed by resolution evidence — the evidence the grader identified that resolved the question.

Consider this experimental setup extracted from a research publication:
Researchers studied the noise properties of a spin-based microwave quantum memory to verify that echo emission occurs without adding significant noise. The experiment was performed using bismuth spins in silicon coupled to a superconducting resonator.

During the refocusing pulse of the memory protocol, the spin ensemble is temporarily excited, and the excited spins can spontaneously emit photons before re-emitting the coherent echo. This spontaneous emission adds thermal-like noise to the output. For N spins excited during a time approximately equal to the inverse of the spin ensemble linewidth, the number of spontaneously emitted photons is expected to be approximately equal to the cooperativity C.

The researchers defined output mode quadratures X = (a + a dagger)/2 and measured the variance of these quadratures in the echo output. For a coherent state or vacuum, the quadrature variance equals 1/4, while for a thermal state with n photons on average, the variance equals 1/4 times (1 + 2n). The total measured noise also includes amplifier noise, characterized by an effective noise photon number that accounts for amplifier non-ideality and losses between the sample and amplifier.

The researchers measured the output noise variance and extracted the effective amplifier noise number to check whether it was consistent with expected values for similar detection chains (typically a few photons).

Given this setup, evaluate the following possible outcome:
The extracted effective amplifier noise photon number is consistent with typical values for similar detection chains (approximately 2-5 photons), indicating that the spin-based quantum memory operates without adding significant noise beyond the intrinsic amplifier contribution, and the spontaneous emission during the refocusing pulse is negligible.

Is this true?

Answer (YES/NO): YES